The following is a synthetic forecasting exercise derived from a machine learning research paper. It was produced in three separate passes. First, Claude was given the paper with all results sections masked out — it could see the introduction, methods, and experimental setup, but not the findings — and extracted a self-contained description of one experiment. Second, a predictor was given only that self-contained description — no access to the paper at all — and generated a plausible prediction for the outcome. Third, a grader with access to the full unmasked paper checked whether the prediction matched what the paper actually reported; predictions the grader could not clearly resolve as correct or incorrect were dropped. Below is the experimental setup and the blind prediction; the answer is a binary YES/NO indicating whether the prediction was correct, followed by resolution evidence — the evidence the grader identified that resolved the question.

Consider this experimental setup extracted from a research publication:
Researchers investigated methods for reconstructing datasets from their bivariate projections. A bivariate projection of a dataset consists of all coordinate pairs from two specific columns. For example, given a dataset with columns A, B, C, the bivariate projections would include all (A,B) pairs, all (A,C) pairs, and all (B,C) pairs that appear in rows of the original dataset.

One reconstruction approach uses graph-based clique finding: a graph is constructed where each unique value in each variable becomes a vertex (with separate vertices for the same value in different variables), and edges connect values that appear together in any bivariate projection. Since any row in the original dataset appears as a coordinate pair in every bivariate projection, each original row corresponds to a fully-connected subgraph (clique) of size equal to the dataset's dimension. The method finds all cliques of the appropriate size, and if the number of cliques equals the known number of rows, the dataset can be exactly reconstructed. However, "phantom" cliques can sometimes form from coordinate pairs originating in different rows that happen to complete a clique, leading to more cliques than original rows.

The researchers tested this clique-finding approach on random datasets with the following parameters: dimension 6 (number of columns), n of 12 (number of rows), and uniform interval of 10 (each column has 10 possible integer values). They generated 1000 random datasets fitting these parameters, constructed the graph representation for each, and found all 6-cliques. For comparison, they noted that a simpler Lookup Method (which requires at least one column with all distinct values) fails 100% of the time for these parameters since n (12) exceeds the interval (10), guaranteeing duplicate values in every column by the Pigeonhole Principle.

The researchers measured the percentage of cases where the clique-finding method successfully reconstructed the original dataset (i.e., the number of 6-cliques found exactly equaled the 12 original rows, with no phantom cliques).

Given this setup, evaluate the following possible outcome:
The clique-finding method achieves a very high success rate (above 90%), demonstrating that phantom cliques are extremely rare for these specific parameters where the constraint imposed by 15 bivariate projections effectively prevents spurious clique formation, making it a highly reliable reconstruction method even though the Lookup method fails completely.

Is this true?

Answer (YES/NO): NO